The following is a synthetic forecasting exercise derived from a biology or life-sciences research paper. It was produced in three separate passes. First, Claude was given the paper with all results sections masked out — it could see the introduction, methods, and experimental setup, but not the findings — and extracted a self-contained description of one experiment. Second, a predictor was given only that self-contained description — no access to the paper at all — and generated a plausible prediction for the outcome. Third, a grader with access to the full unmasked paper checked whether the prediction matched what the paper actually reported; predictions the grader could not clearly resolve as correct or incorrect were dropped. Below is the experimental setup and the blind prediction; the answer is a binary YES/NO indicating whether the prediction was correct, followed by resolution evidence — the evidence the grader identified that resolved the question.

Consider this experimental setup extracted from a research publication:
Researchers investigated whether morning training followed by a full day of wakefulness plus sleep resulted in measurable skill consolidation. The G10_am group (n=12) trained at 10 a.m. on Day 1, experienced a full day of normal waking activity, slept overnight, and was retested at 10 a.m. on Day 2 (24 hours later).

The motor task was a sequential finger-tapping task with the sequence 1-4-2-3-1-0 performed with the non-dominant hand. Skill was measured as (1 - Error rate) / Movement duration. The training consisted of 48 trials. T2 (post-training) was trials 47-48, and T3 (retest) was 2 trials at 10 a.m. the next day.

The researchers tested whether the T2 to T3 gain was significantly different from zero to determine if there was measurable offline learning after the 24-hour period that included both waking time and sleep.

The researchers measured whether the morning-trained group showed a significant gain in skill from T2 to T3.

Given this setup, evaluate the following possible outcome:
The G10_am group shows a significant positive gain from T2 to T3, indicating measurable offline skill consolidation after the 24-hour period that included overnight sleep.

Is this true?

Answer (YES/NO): NO